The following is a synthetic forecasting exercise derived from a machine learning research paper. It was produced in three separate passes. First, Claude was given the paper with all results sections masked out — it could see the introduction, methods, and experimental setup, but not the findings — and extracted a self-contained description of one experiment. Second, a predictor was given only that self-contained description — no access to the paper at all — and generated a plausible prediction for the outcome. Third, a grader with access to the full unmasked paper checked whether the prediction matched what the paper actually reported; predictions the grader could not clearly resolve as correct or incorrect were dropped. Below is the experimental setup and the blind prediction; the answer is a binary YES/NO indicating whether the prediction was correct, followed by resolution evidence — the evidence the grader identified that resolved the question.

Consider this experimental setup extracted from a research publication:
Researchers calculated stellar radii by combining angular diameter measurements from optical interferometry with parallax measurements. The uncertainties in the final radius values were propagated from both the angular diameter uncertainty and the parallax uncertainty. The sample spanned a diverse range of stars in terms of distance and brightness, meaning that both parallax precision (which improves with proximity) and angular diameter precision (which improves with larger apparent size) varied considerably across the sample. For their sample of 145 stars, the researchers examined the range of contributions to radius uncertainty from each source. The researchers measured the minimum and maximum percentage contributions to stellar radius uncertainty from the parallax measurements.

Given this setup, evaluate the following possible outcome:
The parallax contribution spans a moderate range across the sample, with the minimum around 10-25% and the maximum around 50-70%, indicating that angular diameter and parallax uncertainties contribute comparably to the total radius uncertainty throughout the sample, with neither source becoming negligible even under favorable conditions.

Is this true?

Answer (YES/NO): NO